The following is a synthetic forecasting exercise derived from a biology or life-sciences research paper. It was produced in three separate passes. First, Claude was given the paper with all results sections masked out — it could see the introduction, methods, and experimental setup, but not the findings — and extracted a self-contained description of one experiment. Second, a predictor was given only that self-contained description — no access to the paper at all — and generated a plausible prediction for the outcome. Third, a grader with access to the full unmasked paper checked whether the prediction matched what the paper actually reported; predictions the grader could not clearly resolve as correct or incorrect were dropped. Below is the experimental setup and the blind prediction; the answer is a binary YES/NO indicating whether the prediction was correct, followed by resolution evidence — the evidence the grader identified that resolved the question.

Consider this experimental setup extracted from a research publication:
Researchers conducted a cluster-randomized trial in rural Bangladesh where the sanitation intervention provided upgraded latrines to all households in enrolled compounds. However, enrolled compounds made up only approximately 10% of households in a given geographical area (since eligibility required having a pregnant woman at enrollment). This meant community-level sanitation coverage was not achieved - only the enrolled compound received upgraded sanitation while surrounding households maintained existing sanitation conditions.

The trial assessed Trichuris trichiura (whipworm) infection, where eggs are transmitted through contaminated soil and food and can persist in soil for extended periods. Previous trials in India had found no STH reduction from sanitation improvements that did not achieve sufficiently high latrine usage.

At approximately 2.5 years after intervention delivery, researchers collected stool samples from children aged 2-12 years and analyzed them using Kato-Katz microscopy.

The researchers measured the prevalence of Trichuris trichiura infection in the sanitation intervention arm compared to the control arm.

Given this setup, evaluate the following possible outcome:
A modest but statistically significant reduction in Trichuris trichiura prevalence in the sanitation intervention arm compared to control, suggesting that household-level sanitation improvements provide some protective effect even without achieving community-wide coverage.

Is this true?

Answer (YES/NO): YES